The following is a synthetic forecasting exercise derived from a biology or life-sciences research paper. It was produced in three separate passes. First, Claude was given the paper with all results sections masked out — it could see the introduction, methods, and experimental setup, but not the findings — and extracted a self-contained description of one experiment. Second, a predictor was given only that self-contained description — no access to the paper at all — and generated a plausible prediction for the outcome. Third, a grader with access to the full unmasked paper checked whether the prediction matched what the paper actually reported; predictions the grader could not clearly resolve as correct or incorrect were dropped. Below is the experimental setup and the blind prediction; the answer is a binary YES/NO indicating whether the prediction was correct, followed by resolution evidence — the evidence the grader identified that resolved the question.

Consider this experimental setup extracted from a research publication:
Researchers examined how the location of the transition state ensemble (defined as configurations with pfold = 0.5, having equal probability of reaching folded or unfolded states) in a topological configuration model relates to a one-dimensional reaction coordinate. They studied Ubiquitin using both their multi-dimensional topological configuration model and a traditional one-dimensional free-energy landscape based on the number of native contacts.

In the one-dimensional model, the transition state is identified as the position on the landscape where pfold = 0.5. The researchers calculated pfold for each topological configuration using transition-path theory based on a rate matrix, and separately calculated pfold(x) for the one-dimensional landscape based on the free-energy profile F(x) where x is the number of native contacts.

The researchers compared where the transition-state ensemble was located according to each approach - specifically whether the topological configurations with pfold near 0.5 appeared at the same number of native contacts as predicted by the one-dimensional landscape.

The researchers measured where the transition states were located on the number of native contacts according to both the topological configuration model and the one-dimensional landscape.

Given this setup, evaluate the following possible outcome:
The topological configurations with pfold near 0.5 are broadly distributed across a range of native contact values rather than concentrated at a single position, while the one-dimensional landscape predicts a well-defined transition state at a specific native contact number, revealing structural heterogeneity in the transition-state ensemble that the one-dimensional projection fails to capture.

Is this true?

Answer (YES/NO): NO